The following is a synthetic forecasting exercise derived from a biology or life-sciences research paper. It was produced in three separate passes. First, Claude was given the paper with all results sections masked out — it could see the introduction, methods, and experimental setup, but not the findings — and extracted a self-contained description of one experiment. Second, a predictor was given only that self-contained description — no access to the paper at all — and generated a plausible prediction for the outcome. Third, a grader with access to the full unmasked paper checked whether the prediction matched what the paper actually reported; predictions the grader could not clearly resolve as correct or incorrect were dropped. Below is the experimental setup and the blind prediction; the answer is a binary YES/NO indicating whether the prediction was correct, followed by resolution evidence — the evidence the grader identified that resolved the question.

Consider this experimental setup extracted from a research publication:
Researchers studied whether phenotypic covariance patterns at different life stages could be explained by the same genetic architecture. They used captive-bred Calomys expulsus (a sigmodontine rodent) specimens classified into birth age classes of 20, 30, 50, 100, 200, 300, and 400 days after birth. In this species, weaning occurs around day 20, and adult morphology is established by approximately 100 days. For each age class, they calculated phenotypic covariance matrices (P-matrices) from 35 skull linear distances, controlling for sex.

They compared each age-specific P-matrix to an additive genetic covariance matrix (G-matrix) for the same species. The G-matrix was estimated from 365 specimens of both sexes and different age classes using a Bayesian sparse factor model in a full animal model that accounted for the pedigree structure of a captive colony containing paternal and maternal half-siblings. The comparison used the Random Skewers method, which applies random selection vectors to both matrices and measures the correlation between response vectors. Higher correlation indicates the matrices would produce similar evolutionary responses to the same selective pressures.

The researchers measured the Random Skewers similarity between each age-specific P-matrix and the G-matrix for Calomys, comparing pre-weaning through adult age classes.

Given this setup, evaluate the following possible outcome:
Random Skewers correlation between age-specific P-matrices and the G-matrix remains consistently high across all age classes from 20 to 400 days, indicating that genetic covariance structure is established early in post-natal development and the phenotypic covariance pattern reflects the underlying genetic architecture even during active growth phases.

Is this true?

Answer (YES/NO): YES